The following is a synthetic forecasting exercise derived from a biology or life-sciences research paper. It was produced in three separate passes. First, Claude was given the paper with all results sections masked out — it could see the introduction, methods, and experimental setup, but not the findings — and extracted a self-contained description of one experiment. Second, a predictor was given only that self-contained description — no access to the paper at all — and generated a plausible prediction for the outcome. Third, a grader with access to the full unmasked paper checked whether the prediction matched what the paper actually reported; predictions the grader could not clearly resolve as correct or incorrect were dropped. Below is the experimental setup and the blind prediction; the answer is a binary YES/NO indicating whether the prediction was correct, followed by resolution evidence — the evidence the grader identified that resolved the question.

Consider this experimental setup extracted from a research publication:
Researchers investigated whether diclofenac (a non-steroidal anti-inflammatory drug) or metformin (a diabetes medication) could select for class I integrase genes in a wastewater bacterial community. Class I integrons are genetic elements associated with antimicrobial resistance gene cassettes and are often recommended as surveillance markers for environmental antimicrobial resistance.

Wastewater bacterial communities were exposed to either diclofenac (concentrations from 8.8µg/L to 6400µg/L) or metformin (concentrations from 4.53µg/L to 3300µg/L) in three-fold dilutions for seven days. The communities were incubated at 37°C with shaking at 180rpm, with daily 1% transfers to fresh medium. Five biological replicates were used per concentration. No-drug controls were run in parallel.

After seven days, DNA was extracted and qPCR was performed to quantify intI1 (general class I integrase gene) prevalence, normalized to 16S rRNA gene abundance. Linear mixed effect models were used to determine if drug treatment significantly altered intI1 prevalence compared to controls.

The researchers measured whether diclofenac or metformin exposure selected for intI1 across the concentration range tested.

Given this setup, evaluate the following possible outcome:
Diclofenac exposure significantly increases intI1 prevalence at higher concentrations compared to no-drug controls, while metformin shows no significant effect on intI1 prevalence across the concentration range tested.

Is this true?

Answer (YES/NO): NO